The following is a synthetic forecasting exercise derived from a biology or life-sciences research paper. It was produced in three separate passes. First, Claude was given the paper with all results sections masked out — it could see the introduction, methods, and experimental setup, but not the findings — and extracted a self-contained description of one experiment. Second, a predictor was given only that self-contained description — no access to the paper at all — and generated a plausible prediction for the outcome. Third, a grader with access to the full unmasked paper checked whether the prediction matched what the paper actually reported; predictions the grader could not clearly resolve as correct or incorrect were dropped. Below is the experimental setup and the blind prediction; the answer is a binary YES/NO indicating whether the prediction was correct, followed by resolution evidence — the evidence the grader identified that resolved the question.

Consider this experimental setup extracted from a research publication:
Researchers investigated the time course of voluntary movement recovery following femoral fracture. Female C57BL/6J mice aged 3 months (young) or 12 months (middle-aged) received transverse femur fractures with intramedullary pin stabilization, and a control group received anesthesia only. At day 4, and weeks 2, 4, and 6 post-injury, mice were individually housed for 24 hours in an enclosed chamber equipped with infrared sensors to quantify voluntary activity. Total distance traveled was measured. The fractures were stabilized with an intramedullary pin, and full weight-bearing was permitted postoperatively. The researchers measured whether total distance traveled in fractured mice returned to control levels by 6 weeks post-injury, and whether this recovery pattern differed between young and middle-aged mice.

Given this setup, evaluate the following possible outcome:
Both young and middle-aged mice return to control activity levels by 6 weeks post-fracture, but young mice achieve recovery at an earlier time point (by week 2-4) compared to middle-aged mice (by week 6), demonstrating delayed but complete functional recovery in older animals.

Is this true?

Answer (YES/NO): NO